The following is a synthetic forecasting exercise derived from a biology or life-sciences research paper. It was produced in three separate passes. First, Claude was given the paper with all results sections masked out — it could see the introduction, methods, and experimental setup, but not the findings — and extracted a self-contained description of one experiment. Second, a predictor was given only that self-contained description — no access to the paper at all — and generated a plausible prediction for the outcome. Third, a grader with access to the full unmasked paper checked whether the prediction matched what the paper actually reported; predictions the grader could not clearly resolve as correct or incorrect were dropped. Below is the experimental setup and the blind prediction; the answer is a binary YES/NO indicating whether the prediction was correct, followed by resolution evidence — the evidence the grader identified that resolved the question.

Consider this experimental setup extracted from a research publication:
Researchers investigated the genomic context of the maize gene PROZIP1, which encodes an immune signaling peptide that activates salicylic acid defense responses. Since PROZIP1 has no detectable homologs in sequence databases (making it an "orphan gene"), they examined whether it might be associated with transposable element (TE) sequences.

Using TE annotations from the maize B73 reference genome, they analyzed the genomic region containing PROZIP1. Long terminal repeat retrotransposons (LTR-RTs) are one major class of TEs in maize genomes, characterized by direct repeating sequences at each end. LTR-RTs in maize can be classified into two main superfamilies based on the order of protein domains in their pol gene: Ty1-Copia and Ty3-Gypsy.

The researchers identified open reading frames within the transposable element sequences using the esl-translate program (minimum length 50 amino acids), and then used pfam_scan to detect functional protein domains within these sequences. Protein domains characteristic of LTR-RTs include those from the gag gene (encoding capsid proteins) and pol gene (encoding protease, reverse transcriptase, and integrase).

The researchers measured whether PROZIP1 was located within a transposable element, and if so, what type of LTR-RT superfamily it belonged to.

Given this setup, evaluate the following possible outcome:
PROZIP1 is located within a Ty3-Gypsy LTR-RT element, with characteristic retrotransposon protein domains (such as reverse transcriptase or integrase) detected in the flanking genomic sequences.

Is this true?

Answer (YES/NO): NO